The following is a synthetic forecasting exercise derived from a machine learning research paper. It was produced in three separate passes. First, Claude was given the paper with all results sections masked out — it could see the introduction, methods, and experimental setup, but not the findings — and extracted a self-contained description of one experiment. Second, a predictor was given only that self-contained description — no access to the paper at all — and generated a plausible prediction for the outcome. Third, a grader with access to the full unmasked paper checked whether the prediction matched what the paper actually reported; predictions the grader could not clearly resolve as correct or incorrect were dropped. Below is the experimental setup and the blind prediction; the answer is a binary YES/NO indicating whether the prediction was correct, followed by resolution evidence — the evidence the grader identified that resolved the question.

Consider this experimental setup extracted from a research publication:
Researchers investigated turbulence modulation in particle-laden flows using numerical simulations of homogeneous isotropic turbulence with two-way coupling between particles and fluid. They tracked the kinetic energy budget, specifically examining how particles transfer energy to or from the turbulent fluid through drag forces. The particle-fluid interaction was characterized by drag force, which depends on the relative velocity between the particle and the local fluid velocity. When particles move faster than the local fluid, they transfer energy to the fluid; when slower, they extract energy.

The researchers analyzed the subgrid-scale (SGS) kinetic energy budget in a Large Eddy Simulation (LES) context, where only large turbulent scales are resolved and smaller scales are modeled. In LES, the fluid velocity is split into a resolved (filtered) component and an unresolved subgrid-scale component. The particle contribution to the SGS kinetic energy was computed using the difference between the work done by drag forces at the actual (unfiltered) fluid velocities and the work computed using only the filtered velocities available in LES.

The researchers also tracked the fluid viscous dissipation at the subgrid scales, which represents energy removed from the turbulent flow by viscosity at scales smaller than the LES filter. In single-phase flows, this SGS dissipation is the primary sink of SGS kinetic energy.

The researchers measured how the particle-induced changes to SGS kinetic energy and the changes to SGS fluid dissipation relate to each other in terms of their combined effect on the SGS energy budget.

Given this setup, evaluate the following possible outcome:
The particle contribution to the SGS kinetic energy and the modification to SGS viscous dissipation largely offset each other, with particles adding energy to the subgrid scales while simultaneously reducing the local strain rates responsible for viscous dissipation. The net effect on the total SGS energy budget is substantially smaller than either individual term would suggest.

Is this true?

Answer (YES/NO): NO